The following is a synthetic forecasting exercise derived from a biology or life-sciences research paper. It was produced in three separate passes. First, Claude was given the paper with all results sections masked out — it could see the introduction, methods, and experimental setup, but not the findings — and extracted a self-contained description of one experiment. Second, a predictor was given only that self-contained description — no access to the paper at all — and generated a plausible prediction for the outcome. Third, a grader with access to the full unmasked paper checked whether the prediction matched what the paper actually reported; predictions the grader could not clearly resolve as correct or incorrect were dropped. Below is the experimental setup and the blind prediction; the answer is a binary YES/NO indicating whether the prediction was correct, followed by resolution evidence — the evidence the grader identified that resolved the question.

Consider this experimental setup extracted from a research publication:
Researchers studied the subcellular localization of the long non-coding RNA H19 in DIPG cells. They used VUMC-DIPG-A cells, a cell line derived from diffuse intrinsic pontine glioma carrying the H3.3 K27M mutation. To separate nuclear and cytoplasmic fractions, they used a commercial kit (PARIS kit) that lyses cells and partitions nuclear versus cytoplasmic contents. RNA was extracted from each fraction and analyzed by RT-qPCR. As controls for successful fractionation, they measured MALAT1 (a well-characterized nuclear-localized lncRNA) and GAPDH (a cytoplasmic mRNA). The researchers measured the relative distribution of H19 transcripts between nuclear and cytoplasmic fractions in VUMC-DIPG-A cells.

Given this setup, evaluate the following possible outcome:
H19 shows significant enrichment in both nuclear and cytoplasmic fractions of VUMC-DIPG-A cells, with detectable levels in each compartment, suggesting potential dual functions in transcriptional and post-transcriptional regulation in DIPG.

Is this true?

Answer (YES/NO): NO